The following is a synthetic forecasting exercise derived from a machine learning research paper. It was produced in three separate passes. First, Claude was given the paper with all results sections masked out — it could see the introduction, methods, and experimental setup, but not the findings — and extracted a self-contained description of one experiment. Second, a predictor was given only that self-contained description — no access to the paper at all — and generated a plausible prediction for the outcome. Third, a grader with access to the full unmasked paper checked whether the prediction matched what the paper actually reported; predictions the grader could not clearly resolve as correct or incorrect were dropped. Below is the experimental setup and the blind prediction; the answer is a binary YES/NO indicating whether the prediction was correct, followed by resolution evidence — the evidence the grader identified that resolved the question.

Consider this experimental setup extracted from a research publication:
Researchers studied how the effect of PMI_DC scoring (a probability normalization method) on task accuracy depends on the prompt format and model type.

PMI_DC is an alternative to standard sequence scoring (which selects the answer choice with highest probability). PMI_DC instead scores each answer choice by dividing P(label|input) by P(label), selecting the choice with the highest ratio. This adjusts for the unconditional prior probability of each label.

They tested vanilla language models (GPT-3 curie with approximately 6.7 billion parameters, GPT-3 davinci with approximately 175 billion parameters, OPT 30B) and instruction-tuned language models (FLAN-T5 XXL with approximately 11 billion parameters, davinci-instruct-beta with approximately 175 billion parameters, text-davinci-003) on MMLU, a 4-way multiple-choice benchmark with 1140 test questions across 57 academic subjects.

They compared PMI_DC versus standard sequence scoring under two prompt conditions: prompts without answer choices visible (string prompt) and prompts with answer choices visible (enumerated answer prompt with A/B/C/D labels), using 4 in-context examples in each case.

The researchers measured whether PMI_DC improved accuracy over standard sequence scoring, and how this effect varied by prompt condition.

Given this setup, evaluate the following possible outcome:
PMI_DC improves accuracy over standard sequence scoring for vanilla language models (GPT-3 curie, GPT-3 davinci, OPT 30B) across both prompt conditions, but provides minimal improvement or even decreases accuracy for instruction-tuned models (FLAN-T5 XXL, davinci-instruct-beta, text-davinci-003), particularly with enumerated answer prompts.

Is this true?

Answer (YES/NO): NO